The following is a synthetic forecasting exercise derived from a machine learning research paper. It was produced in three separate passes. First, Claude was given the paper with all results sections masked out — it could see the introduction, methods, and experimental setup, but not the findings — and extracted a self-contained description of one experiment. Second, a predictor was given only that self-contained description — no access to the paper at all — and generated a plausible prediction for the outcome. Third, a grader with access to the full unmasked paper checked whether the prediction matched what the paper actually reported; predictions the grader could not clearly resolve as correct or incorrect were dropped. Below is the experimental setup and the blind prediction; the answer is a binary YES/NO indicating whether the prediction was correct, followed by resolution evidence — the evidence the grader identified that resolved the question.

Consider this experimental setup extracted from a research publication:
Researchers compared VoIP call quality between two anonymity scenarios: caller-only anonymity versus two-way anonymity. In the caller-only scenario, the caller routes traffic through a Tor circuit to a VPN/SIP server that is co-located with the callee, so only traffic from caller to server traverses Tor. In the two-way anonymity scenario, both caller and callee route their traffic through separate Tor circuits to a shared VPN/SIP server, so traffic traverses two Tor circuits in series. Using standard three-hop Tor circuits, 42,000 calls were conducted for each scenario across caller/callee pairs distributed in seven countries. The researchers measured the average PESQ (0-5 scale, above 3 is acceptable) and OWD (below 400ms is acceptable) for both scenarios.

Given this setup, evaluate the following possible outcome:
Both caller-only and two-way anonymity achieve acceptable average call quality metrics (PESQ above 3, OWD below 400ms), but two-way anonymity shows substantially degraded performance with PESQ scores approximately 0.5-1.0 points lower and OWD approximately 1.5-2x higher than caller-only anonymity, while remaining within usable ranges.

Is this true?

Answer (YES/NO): NO